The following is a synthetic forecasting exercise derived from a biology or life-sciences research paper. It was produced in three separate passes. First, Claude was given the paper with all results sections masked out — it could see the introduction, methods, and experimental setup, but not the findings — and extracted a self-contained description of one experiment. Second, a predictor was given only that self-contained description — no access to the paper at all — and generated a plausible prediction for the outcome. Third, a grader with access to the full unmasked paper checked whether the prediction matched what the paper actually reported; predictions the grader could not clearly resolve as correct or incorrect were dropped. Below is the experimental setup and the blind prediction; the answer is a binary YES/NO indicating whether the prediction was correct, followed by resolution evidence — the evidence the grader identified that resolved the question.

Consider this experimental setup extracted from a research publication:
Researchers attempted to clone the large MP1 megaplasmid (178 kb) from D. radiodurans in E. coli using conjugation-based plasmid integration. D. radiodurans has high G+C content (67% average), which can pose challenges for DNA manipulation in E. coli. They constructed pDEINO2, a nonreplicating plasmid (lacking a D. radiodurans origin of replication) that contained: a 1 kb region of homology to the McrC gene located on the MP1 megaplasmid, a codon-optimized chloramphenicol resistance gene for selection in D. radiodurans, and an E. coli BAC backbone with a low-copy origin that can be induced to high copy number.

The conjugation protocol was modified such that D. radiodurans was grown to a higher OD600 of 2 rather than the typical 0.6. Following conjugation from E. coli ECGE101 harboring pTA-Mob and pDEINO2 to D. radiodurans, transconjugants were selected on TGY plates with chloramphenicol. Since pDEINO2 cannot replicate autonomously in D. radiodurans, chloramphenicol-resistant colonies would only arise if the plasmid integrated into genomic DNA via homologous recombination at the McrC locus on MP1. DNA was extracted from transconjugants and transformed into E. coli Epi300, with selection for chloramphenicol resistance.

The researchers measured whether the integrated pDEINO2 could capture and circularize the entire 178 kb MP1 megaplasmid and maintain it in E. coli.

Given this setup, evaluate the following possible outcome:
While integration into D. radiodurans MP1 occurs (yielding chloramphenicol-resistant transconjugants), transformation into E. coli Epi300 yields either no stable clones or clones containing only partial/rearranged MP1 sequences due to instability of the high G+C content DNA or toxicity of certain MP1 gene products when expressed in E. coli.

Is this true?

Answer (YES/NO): NO